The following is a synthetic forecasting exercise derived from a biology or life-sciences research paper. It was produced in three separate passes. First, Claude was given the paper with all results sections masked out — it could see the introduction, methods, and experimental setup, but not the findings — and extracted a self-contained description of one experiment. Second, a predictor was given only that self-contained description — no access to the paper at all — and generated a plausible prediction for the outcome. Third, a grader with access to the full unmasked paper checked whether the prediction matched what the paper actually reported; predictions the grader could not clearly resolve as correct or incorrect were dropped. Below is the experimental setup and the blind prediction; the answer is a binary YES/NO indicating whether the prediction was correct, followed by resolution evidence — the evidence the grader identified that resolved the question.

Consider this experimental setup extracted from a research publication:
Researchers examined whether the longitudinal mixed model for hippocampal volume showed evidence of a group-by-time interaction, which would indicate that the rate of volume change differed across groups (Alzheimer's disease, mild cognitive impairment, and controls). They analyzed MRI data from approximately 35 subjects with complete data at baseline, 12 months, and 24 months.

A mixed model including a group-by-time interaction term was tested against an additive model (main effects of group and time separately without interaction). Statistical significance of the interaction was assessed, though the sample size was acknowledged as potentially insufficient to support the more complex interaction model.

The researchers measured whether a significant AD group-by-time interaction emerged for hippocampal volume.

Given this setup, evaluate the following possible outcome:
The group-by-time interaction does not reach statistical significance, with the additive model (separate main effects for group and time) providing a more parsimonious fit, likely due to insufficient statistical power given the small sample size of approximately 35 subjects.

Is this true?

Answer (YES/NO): NO